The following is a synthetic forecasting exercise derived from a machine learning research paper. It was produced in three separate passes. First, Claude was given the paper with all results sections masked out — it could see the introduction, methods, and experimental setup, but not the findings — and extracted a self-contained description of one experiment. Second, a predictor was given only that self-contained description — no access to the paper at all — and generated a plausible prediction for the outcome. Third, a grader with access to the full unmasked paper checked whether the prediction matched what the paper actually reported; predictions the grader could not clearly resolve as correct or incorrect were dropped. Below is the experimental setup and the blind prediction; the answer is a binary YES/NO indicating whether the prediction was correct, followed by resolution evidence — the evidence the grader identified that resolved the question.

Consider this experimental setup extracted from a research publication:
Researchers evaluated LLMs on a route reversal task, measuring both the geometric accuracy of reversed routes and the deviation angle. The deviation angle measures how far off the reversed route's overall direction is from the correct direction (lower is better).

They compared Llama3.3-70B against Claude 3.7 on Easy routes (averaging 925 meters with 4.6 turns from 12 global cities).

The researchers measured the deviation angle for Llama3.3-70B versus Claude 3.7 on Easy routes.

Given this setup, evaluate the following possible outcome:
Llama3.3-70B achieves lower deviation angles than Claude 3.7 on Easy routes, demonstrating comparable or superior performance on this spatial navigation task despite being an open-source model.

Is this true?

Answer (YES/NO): NO